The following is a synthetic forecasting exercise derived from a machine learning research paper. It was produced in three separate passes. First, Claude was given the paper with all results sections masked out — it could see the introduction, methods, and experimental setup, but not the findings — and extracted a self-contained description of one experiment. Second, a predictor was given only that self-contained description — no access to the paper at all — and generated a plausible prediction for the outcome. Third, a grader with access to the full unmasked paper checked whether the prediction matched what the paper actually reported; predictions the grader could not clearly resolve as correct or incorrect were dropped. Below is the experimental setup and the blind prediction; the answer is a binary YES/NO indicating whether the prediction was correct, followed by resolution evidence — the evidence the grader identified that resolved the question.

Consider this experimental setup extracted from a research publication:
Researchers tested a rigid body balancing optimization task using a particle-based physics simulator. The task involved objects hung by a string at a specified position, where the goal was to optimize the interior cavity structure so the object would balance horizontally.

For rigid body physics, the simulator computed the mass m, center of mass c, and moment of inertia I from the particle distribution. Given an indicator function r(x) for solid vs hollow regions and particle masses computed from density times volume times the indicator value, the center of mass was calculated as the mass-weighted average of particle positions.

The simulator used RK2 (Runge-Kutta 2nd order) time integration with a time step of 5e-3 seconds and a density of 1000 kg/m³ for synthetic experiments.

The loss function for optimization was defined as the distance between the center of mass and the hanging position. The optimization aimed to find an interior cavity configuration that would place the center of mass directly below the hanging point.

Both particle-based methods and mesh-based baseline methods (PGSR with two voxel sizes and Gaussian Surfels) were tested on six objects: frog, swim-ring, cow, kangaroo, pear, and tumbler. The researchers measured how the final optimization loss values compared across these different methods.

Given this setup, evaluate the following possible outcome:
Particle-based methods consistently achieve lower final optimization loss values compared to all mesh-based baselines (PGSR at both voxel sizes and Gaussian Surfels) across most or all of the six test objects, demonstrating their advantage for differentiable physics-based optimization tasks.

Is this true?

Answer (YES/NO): NO